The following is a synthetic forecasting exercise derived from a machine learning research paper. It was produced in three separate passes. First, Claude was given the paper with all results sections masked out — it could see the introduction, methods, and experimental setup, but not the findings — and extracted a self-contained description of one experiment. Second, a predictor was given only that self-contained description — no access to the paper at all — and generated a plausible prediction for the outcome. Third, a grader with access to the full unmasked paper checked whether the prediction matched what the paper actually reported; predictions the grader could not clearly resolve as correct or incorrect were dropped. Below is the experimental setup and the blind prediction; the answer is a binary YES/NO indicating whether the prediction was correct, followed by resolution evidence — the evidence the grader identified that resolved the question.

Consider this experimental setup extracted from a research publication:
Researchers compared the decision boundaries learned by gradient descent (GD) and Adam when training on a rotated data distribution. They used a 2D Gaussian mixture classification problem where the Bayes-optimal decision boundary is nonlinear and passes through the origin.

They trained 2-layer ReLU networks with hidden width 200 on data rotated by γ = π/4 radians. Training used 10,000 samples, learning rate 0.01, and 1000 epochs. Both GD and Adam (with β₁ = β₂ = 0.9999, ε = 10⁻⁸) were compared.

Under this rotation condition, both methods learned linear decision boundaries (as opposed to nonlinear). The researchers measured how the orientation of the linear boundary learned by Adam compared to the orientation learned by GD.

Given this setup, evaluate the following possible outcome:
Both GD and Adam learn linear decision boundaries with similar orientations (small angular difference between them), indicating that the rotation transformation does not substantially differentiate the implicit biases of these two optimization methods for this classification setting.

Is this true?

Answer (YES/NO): NO